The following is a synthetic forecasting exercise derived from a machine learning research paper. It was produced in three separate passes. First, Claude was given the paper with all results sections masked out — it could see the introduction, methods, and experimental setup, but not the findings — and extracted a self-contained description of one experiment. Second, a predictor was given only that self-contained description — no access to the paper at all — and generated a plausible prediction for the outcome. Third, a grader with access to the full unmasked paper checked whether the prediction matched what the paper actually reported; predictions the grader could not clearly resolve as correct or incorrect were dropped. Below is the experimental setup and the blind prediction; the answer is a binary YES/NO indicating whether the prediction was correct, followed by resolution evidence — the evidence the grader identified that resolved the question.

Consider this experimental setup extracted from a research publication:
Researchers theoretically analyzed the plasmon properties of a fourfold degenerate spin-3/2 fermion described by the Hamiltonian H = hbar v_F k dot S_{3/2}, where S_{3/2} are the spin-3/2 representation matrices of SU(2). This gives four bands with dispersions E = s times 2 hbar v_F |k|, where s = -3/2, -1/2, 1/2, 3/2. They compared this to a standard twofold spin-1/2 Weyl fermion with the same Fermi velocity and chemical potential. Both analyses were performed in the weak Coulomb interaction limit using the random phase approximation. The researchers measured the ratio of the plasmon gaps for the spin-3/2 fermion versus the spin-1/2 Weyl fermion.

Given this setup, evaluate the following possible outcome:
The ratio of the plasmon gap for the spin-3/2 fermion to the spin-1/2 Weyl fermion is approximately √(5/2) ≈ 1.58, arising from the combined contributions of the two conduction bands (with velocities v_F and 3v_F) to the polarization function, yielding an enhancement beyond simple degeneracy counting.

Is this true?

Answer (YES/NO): NO